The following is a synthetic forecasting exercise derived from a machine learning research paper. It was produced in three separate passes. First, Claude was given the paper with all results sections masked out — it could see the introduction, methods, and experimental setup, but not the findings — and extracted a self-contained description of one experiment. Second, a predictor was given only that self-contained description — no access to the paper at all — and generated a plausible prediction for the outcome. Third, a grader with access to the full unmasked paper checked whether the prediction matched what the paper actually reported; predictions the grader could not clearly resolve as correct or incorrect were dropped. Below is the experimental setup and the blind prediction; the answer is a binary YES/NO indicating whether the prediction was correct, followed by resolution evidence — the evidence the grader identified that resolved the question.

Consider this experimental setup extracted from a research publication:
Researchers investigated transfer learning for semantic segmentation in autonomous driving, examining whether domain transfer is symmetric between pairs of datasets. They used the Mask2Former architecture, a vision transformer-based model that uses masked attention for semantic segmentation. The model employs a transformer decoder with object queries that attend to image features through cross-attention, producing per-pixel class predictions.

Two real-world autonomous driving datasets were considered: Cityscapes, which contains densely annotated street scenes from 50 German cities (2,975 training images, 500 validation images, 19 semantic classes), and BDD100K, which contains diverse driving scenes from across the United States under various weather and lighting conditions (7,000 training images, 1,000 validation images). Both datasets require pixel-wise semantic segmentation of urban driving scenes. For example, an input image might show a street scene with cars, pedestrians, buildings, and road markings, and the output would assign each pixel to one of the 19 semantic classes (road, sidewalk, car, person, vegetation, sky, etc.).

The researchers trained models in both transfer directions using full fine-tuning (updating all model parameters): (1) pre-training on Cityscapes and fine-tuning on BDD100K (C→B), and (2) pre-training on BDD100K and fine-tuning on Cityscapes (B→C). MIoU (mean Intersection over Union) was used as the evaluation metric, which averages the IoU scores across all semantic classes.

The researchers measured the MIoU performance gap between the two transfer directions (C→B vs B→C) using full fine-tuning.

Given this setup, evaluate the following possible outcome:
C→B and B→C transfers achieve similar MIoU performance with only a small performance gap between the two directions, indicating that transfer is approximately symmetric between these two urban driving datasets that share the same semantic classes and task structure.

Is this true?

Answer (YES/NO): NO